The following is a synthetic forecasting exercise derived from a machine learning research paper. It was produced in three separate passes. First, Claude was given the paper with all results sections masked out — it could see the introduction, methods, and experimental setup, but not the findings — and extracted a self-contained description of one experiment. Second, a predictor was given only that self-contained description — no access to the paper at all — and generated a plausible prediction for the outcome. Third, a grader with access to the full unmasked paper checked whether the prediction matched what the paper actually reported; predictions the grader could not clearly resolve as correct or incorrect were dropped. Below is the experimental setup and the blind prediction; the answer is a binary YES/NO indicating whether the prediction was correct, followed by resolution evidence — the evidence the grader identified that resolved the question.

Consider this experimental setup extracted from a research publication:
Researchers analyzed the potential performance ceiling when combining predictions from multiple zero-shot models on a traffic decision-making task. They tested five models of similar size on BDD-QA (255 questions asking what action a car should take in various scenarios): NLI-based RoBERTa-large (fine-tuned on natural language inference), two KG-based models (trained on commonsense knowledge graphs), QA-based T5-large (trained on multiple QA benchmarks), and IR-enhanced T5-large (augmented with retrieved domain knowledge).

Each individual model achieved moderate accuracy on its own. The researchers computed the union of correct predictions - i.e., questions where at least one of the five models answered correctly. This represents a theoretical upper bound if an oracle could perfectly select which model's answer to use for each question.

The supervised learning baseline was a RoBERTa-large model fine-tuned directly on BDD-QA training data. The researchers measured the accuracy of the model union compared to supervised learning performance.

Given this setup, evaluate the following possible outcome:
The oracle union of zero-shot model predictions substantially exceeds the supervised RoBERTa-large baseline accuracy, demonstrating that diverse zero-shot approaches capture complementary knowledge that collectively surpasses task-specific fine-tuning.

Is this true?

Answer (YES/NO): NO